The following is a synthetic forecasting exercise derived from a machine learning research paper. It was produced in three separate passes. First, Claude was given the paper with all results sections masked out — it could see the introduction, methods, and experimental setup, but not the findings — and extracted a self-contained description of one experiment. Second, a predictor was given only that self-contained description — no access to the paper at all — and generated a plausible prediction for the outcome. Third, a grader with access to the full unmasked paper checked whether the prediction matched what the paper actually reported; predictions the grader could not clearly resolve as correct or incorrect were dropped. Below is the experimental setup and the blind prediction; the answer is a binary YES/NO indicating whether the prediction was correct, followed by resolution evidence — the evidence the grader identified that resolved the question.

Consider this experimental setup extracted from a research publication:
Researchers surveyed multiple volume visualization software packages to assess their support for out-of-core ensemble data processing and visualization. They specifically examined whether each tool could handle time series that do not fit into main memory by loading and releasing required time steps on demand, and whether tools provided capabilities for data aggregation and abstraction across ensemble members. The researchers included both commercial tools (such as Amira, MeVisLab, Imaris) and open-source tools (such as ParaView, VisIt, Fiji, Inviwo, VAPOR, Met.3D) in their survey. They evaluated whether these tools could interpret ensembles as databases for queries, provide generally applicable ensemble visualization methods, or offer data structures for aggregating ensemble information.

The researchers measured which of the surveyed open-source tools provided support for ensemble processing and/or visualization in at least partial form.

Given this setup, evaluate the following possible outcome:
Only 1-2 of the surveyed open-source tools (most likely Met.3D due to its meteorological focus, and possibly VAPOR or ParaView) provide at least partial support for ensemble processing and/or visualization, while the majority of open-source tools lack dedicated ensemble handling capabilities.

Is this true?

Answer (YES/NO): NO